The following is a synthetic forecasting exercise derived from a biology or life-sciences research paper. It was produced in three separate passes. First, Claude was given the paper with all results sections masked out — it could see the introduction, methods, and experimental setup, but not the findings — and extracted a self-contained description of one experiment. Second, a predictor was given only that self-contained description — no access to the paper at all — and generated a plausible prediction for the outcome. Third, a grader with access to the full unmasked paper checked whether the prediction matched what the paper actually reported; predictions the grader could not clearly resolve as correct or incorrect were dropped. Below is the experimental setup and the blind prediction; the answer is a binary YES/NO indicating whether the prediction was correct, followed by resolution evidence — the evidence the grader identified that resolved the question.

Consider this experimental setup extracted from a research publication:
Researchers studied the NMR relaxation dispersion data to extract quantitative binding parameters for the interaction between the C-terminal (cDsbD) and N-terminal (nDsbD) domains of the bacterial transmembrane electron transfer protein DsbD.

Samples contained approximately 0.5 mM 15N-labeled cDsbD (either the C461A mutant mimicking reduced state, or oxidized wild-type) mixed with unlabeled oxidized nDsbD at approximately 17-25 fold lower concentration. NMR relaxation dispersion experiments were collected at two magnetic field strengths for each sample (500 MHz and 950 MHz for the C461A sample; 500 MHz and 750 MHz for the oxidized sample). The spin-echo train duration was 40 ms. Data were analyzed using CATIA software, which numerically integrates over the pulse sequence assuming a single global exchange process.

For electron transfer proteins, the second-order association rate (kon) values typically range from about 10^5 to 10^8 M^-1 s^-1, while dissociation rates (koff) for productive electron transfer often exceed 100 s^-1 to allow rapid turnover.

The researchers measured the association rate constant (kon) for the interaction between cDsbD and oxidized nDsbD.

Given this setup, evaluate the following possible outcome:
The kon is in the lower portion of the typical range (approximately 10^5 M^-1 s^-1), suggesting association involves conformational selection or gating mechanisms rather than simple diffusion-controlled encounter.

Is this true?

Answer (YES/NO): NO